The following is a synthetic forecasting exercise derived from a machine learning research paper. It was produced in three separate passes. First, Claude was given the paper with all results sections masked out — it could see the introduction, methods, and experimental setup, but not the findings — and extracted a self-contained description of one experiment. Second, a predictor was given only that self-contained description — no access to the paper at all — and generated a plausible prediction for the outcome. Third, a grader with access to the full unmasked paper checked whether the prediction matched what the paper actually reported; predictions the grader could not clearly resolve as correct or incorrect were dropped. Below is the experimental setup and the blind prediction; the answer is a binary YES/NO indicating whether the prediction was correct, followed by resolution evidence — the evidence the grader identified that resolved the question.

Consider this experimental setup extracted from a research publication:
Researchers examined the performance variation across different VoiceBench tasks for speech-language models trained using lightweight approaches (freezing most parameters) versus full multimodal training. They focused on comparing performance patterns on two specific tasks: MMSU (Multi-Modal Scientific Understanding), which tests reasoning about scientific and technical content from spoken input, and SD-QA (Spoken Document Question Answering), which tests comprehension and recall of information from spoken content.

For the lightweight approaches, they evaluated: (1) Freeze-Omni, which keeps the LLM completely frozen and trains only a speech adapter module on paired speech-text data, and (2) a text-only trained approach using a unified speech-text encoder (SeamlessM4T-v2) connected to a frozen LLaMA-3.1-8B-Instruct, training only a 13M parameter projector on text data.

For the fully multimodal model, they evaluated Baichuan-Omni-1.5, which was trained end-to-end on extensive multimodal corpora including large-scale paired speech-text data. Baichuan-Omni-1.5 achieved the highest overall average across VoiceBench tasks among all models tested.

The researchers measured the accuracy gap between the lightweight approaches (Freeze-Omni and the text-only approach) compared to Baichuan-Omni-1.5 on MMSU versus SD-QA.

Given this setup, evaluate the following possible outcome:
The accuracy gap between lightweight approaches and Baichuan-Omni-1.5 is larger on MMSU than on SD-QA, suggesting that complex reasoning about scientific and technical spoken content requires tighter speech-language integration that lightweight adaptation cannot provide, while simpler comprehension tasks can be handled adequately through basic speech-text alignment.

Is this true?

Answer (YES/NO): YES